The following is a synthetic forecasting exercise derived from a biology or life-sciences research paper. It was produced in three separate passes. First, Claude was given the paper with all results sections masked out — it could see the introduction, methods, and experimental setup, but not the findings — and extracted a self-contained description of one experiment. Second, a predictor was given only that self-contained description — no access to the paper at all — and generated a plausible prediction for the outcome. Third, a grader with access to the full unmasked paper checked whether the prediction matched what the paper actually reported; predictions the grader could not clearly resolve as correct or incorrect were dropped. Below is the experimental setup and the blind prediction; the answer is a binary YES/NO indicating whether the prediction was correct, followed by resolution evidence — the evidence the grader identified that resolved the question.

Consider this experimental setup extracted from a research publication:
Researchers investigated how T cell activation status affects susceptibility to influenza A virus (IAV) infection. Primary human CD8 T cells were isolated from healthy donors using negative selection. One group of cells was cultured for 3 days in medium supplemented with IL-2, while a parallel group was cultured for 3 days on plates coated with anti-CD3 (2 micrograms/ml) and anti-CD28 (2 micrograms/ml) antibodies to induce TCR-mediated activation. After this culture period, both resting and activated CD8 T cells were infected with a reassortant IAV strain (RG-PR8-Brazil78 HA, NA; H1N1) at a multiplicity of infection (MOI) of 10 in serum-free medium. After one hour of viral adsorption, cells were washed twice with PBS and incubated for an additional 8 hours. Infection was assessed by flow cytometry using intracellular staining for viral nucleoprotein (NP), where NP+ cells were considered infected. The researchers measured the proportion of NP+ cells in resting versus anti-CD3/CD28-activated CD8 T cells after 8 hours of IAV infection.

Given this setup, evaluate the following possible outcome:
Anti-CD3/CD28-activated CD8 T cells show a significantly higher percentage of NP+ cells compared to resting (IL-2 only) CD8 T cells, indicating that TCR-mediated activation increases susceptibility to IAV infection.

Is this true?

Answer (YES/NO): YES